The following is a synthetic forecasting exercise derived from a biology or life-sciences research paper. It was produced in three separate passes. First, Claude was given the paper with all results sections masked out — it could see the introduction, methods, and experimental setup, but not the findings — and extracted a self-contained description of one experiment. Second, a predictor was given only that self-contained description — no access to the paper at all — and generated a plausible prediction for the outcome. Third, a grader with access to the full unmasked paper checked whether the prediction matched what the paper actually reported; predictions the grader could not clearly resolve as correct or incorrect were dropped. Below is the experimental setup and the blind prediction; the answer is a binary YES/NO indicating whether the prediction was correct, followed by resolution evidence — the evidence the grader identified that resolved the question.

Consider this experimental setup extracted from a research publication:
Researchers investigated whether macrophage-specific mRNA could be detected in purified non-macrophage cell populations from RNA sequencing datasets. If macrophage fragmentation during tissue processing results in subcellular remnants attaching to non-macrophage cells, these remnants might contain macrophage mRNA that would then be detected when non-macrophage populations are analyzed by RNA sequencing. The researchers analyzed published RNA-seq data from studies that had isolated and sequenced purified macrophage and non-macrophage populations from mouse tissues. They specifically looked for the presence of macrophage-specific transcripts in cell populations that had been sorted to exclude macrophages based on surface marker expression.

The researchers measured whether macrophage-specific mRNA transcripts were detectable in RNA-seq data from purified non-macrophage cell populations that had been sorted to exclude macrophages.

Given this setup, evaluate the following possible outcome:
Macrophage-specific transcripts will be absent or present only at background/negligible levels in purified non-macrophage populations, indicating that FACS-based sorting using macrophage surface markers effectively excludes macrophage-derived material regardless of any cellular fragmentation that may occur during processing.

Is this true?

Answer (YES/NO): NO